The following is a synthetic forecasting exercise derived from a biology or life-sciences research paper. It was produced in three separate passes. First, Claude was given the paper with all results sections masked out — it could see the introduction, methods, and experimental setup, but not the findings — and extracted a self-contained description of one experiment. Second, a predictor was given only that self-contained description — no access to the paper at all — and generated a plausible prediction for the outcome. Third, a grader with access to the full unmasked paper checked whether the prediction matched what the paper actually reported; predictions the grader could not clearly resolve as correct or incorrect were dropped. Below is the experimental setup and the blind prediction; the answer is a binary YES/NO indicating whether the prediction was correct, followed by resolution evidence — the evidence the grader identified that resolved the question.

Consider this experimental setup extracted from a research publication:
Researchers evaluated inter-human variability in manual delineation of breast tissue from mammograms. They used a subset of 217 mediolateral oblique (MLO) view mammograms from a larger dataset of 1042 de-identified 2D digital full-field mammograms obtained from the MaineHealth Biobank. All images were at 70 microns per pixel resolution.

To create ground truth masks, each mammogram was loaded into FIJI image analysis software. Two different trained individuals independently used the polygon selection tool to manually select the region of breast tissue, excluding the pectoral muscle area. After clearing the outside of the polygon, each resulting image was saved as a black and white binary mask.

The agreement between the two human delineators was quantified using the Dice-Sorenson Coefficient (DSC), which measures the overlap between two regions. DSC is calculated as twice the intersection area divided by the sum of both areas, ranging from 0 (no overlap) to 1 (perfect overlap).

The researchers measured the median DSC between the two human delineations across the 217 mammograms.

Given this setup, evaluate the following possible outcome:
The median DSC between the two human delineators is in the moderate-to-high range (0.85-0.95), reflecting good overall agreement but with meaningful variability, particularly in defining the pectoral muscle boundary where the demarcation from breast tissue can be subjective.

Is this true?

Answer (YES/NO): NO